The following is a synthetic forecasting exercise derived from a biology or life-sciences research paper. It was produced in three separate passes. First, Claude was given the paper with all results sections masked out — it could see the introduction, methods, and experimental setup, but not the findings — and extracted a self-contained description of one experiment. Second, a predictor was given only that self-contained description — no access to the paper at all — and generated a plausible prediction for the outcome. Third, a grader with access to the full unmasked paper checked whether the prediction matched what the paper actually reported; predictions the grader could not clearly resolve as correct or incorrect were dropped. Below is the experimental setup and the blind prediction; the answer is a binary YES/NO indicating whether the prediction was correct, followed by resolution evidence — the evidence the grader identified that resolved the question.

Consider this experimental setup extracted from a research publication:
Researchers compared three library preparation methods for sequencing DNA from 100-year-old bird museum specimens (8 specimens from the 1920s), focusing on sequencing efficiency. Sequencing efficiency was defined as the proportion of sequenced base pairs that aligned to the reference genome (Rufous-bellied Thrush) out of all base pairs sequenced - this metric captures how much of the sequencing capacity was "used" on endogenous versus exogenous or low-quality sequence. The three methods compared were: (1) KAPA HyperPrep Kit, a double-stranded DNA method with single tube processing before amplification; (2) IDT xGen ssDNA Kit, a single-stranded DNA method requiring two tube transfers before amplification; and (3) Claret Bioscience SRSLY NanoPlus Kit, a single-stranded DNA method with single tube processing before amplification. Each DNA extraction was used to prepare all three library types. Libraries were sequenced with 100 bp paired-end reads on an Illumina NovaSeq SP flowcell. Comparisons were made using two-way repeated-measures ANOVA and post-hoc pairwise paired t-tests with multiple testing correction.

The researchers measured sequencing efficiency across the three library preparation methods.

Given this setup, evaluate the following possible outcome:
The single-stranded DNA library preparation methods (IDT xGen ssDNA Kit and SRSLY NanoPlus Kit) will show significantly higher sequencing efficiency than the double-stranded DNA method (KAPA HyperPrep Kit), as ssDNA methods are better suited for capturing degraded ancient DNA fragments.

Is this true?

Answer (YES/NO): NO